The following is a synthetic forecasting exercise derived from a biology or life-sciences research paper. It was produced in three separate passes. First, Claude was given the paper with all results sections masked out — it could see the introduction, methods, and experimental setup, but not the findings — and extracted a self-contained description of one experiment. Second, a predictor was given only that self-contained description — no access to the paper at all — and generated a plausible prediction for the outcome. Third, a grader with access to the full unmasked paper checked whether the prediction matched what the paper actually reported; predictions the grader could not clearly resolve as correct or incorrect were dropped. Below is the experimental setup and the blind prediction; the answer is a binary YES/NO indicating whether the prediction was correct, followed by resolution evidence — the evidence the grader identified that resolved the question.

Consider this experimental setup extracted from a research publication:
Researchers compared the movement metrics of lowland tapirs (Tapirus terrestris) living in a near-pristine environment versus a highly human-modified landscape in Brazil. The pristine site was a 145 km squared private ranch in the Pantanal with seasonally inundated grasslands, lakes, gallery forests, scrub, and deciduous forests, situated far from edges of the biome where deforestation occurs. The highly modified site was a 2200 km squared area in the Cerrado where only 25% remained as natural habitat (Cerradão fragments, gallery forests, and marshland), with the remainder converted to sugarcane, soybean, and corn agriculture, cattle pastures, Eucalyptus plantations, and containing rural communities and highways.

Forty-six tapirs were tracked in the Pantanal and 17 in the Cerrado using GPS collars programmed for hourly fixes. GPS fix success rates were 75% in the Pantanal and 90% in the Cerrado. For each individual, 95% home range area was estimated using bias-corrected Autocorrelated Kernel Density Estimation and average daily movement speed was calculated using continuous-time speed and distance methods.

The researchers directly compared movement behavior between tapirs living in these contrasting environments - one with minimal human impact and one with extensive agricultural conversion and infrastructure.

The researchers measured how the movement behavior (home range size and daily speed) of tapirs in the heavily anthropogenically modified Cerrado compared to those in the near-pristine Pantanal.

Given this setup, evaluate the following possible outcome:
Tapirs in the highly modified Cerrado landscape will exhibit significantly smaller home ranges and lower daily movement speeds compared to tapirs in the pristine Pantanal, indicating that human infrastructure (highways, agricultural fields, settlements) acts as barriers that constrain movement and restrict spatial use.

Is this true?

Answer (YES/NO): NO